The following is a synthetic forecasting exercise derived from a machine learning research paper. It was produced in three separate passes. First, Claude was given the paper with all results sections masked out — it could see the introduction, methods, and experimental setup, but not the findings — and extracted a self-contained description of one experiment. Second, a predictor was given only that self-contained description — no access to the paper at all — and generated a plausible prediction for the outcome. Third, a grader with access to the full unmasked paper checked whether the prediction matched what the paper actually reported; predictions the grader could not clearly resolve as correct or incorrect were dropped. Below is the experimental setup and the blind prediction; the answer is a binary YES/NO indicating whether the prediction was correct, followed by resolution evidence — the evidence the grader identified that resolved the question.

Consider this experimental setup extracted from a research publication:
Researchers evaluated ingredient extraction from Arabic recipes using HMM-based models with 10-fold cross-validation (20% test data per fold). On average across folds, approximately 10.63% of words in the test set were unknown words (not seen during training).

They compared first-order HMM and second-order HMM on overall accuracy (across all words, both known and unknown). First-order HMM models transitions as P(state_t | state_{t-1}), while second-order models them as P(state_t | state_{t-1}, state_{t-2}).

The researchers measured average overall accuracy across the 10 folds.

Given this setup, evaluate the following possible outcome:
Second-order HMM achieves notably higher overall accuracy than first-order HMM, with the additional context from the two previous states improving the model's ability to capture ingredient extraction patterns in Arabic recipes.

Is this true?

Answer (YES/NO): NO